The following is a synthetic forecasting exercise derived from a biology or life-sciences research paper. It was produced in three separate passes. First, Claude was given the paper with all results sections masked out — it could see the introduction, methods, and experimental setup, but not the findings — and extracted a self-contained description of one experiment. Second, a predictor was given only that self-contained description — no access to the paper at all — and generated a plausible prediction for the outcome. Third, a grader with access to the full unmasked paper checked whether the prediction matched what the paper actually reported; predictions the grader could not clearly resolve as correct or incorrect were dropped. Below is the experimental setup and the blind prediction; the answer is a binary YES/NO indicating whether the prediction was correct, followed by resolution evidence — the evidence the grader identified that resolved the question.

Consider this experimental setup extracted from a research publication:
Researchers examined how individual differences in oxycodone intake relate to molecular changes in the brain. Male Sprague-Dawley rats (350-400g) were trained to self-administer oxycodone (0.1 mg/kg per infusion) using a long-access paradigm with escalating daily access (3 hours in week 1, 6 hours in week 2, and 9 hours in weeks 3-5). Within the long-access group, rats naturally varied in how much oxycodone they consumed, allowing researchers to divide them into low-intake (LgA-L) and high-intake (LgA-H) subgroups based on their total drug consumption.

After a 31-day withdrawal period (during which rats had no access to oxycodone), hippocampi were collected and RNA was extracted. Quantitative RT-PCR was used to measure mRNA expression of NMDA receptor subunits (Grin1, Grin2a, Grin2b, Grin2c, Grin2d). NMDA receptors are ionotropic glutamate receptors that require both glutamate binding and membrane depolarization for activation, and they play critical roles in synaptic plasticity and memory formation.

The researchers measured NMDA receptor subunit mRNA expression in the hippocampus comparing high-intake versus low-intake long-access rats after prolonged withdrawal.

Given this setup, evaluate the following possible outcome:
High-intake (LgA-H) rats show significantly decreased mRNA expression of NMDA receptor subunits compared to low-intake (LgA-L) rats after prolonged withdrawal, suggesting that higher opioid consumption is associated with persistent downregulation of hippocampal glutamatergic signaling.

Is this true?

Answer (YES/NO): NO